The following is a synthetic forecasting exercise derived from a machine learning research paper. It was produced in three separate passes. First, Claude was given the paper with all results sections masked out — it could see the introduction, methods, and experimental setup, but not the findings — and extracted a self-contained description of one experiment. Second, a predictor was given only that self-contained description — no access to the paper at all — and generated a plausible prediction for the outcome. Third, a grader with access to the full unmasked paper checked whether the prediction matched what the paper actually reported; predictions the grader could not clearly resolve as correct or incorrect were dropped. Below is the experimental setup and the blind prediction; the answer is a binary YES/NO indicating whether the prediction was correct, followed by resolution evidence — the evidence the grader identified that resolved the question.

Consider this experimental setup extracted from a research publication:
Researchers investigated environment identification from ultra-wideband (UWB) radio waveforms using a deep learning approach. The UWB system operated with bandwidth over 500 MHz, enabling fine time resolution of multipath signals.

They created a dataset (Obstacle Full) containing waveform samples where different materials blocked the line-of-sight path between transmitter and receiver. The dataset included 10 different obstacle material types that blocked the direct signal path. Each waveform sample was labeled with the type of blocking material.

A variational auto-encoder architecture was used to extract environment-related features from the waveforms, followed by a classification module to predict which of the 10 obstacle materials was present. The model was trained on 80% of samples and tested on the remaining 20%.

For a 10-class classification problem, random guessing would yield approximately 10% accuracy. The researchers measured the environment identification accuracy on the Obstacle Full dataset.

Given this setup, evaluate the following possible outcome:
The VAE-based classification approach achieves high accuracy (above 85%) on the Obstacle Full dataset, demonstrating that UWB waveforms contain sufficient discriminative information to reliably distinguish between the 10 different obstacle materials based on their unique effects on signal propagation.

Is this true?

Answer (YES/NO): NO